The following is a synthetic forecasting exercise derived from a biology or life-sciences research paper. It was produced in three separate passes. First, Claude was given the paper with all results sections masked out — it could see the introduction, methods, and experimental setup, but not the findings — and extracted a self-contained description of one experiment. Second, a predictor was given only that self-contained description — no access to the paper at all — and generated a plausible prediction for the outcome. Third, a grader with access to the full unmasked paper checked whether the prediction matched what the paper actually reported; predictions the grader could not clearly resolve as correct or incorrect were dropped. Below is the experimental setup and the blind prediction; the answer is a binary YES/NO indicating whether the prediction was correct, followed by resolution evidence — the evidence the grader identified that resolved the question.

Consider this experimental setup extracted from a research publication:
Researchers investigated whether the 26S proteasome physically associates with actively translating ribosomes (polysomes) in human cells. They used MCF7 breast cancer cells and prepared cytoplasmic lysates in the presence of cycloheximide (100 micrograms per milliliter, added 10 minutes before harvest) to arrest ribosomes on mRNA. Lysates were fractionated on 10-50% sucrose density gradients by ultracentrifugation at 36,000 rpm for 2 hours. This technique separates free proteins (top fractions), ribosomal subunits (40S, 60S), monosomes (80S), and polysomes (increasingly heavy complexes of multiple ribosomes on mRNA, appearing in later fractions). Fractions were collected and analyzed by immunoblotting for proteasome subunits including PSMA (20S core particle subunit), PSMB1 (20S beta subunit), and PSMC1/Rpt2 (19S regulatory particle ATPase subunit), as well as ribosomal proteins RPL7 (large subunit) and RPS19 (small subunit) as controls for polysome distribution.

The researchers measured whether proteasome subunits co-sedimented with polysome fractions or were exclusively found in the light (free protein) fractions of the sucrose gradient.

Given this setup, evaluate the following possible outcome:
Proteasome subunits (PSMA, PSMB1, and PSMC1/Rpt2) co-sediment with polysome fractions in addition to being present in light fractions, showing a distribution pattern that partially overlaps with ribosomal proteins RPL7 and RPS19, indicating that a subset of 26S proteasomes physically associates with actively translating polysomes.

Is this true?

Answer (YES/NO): YES